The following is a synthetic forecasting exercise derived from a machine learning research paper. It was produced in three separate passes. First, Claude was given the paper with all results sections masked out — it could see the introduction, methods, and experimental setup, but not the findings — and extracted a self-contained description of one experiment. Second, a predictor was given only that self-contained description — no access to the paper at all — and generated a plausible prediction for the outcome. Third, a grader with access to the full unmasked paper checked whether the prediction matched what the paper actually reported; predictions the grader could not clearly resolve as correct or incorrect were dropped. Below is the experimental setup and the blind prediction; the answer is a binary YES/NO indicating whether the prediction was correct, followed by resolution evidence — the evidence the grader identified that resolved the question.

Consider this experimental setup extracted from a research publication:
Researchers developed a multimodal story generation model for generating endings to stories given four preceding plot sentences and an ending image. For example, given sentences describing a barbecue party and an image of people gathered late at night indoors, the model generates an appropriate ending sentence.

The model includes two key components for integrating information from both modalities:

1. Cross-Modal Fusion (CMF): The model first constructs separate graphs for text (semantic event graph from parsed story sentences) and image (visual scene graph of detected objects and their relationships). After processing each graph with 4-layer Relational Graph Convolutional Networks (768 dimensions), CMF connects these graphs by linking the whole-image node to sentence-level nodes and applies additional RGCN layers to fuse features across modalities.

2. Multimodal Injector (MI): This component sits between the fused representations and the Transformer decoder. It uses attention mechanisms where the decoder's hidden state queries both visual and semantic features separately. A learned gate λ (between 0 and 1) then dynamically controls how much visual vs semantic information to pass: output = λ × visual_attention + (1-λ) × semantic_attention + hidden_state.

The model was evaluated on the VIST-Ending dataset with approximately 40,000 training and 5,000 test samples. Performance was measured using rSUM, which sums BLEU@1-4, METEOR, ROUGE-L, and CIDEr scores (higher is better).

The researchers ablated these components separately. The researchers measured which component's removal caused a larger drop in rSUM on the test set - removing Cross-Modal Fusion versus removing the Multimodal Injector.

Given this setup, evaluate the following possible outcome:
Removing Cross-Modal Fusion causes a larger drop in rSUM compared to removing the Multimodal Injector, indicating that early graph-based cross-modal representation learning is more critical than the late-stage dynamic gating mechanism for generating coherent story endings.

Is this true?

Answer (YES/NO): NO